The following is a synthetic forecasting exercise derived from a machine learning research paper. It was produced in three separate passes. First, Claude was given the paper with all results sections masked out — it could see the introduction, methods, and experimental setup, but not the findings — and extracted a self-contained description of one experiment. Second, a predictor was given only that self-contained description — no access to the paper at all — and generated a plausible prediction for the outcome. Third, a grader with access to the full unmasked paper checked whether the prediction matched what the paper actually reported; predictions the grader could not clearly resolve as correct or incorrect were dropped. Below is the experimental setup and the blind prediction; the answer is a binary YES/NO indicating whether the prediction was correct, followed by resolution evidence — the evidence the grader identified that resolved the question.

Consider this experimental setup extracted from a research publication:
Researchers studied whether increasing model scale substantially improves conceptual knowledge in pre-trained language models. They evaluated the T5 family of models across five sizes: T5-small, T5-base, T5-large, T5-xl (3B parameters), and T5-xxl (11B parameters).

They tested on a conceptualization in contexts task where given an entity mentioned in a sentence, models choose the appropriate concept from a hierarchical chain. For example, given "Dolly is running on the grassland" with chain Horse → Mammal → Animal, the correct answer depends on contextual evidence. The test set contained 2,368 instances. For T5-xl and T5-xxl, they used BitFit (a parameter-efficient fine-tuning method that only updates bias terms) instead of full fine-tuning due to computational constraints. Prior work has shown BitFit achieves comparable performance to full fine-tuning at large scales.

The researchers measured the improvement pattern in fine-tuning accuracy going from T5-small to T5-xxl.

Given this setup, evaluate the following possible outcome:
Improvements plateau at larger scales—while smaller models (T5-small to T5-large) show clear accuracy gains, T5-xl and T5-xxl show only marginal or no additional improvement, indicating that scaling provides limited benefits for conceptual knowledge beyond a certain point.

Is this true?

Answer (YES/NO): YES